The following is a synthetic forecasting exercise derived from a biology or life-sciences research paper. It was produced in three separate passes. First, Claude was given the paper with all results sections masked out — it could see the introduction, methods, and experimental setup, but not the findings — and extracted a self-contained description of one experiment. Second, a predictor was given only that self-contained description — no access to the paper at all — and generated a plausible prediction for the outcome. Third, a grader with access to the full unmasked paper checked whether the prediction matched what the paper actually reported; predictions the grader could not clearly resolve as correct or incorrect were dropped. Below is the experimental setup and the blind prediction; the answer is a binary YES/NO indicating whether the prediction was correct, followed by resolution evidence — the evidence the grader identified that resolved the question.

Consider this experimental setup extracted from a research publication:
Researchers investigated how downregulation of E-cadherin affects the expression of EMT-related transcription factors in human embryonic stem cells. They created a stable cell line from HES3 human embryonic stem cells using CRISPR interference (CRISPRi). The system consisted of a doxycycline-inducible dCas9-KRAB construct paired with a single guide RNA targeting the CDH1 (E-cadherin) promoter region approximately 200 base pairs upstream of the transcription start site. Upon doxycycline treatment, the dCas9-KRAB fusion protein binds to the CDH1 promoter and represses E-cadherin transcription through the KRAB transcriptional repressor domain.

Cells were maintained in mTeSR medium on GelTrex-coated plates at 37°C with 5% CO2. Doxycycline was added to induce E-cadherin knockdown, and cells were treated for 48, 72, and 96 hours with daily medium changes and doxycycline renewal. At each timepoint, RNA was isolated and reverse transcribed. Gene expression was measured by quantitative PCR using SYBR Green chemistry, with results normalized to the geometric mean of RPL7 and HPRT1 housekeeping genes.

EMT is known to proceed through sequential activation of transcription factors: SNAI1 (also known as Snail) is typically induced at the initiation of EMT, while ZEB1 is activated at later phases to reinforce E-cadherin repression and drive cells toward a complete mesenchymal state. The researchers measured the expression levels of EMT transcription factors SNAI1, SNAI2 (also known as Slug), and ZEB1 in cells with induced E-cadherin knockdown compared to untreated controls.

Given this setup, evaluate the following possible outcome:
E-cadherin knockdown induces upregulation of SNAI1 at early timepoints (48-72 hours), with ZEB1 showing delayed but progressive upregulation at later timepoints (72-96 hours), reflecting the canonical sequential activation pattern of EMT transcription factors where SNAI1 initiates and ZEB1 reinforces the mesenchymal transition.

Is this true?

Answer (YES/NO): NO